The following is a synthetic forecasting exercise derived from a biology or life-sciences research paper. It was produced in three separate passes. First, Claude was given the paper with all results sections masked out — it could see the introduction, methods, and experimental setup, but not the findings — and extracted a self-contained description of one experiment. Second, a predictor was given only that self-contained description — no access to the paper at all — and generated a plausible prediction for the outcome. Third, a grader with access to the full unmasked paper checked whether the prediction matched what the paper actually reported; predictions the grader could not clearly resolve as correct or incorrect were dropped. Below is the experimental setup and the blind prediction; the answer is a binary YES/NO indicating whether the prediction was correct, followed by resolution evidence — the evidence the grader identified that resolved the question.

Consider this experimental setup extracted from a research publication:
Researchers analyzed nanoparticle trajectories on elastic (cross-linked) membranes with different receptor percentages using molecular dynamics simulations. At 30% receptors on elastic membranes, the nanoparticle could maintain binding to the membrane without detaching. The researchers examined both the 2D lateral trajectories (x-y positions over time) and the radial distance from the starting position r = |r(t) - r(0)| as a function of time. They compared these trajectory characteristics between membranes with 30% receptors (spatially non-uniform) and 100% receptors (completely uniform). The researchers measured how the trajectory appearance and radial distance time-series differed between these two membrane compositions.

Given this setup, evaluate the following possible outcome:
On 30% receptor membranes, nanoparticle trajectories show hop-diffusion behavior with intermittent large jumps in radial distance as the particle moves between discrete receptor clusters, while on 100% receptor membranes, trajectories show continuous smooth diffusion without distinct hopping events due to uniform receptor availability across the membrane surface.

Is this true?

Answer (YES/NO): YES